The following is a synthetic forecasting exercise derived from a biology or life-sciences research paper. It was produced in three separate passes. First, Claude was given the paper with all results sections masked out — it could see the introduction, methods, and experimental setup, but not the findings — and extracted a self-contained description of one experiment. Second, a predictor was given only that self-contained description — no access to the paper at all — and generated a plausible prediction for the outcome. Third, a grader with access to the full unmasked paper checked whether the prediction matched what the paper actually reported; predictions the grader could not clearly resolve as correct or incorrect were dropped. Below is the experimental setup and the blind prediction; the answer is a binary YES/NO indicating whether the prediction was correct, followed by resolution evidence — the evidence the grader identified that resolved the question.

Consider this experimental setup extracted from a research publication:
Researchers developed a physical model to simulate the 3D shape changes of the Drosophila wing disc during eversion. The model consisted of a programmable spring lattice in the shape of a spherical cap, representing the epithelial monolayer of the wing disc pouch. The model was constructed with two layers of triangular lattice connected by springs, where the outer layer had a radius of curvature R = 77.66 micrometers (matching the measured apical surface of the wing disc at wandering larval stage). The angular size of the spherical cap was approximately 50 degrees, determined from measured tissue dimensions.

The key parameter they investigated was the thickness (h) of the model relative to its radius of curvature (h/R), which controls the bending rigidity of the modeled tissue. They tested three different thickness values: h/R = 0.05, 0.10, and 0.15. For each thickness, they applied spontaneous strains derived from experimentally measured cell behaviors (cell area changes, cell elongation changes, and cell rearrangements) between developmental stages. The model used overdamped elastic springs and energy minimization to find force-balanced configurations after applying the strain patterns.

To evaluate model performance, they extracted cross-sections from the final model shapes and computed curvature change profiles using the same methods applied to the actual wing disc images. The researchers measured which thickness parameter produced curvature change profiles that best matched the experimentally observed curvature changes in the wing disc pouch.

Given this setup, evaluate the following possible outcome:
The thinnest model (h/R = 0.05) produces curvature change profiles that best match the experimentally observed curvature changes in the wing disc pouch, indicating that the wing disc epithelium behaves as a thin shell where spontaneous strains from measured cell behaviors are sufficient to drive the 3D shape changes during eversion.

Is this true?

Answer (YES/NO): NO